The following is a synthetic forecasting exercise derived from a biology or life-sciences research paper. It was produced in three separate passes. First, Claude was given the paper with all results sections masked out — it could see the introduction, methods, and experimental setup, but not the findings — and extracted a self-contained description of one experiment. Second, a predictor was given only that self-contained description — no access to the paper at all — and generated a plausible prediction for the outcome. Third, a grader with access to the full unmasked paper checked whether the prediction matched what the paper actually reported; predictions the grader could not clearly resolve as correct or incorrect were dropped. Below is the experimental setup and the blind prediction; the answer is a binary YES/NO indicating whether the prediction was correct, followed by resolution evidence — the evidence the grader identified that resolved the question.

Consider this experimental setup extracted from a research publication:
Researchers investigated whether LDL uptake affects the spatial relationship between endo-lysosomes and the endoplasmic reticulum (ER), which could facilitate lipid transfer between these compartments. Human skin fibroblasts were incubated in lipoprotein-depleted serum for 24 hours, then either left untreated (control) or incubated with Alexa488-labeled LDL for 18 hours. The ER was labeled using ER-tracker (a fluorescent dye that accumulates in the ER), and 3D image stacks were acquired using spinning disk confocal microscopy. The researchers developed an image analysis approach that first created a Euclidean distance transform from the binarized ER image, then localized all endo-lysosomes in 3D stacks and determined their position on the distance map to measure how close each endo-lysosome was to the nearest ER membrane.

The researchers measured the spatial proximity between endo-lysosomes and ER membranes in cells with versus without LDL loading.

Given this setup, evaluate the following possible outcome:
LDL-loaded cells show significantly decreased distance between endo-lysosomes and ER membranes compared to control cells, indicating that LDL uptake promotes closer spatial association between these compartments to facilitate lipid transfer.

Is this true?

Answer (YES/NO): YES